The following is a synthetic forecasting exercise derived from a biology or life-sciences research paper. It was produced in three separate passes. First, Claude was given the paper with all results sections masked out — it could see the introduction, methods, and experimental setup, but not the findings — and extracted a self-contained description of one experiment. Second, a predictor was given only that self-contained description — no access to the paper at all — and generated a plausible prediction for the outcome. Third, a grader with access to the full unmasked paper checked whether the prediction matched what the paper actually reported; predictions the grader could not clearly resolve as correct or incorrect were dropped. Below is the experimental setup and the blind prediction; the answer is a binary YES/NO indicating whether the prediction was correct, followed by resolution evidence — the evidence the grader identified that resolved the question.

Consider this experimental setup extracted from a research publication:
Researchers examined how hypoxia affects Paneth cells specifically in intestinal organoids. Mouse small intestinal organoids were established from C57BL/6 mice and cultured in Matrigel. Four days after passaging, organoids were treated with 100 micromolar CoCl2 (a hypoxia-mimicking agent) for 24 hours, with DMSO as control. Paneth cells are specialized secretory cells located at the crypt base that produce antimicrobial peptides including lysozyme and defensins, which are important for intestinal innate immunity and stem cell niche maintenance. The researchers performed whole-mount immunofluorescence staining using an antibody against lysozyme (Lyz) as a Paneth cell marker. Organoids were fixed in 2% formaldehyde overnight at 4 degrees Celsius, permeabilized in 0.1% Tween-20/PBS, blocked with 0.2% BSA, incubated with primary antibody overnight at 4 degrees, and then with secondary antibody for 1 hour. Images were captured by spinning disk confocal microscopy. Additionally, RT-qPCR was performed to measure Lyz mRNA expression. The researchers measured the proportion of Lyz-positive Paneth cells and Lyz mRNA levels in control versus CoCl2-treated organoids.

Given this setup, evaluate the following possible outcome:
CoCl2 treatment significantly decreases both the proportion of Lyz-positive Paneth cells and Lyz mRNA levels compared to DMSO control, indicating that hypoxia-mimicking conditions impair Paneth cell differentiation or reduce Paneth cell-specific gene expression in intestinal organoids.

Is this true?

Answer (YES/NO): NO